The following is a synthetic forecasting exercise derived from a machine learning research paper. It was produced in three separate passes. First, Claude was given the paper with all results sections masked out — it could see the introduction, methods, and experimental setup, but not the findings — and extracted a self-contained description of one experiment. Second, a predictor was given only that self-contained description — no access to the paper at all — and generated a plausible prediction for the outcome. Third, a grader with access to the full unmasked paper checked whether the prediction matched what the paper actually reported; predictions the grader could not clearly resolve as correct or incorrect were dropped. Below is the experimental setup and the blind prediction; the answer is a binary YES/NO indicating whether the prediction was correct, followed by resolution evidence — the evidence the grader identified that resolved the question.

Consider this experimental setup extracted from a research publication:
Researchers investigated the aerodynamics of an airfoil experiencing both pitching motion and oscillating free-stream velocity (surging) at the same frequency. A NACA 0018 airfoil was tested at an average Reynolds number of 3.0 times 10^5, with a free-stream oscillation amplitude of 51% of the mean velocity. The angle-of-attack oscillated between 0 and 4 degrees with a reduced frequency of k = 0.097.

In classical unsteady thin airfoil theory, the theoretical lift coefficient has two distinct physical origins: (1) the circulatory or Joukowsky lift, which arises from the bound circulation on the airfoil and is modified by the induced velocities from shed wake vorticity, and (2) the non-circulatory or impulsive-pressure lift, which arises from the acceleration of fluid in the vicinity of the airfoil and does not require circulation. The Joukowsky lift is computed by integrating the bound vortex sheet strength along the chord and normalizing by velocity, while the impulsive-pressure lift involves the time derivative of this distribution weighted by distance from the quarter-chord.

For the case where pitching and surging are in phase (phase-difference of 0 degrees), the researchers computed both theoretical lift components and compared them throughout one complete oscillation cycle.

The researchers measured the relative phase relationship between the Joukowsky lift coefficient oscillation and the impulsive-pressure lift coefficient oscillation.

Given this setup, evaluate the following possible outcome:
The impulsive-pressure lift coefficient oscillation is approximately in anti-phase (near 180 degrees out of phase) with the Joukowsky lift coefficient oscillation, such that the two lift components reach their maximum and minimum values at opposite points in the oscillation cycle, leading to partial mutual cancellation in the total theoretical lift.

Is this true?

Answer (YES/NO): NO